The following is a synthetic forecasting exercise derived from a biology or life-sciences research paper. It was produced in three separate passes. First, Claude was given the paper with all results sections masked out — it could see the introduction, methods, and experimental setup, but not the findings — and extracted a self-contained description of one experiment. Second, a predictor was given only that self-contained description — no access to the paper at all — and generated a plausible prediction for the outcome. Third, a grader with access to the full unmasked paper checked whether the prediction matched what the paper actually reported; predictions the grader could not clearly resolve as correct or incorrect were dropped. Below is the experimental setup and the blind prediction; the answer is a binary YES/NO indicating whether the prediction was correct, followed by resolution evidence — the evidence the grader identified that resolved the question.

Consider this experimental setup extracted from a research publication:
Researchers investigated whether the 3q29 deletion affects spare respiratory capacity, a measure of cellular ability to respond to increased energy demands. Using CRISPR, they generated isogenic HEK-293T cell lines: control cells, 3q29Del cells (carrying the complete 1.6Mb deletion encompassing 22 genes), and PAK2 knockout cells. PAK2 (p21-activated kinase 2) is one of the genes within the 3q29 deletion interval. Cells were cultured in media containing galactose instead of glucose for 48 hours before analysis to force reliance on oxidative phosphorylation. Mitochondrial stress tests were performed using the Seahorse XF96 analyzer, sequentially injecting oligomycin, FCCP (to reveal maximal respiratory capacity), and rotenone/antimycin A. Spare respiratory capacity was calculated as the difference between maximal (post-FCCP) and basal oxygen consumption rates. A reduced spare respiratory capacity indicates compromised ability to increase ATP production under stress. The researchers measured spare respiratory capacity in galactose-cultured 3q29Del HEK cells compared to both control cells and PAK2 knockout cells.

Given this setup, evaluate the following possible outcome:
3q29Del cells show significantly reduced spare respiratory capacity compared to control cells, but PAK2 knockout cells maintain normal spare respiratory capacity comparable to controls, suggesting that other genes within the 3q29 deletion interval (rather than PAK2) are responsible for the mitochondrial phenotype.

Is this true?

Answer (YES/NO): YES